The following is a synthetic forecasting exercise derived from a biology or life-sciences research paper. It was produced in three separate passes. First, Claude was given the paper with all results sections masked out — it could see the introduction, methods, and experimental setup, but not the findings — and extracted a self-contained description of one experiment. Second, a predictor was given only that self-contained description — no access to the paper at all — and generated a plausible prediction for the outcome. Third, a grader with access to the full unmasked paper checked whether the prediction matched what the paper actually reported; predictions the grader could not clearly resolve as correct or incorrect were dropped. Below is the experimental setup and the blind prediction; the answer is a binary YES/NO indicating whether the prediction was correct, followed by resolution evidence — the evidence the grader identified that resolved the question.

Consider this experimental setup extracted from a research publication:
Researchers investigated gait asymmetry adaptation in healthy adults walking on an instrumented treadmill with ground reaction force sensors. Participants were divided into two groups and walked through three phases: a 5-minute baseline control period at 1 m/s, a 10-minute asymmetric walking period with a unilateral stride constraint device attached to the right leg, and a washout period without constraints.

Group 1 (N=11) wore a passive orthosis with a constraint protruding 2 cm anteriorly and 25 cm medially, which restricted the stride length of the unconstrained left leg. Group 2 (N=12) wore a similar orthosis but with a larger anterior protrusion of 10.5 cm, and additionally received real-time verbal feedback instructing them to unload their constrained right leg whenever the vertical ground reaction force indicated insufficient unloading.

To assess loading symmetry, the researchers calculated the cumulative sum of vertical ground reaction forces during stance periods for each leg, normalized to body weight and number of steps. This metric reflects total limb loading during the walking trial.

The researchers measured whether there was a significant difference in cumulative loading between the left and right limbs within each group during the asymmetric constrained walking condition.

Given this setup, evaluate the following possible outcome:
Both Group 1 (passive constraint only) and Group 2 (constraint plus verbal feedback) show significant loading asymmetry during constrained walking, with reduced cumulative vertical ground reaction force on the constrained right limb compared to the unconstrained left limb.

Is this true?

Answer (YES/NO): NO